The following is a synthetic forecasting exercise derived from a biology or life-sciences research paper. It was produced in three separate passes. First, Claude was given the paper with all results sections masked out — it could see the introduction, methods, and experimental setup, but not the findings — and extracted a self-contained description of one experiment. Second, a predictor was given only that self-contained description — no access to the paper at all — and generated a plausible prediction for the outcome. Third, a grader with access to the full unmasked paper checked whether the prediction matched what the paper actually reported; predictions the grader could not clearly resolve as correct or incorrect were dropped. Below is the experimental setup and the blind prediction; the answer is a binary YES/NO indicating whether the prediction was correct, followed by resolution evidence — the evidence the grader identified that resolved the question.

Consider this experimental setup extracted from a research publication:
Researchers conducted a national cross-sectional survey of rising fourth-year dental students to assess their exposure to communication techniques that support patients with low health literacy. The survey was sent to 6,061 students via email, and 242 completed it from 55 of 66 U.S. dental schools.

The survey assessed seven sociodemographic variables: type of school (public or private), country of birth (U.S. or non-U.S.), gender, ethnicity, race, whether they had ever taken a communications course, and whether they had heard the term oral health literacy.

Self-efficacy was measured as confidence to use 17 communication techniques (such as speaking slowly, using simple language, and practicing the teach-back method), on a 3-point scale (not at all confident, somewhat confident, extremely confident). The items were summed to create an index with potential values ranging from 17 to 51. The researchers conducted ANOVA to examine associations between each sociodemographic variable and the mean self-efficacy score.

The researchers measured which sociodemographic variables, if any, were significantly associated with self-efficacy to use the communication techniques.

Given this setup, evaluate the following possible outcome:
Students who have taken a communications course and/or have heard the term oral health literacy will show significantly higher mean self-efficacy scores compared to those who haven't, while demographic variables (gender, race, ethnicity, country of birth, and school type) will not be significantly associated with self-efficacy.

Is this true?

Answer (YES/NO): NO